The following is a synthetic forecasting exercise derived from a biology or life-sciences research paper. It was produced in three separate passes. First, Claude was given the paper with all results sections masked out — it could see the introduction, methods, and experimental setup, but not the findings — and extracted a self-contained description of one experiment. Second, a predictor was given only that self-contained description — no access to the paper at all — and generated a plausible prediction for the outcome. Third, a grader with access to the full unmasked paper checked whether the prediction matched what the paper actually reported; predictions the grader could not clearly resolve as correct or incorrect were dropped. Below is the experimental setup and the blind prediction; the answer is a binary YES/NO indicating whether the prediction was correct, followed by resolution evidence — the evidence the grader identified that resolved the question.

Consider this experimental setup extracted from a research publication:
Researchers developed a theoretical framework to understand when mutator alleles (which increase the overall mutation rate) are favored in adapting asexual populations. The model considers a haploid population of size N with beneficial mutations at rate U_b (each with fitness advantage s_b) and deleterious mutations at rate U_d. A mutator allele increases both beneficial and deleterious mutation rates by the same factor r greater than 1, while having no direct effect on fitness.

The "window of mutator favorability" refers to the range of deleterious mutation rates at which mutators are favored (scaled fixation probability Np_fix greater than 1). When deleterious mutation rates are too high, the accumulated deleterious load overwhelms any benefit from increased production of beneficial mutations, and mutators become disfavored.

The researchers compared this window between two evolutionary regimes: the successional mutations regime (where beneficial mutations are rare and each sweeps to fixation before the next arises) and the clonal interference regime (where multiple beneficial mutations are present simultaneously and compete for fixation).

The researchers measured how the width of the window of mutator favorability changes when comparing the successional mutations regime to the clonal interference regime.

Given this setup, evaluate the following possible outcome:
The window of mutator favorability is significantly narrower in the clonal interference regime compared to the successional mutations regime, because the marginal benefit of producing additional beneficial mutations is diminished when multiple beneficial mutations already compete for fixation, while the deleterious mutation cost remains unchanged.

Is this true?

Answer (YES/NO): NO